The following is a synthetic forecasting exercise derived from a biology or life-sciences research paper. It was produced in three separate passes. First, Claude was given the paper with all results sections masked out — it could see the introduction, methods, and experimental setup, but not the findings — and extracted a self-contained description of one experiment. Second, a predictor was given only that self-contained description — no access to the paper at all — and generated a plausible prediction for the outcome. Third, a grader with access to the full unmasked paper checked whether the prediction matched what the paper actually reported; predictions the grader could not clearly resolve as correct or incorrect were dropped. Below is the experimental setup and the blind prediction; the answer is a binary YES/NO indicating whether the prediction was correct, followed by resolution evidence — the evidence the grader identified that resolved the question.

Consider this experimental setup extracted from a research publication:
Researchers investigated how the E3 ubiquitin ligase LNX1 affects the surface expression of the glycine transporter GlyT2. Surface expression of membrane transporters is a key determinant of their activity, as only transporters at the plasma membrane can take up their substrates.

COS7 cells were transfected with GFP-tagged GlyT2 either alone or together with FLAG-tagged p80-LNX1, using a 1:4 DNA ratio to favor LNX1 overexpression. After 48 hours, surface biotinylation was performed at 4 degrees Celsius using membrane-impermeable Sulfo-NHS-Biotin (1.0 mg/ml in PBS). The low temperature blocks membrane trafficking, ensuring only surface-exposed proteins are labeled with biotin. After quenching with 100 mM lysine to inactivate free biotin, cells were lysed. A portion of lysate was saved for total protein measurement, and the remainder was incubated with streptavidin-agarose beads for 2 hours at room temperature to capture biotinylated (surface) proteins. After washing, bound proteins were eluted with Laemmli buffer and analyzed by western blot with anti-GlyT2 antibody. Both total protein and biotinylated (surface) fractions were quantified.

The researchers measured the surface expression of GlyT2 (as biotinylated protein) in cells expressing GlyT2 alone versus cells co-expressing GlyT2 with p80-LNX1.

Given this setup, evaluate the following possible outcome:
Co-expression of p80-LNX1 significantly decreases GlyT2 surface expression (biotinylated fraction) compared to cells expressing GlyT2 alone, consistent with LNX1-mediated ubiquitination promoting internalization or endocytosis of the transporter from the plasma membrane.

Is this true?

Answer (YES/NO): NO